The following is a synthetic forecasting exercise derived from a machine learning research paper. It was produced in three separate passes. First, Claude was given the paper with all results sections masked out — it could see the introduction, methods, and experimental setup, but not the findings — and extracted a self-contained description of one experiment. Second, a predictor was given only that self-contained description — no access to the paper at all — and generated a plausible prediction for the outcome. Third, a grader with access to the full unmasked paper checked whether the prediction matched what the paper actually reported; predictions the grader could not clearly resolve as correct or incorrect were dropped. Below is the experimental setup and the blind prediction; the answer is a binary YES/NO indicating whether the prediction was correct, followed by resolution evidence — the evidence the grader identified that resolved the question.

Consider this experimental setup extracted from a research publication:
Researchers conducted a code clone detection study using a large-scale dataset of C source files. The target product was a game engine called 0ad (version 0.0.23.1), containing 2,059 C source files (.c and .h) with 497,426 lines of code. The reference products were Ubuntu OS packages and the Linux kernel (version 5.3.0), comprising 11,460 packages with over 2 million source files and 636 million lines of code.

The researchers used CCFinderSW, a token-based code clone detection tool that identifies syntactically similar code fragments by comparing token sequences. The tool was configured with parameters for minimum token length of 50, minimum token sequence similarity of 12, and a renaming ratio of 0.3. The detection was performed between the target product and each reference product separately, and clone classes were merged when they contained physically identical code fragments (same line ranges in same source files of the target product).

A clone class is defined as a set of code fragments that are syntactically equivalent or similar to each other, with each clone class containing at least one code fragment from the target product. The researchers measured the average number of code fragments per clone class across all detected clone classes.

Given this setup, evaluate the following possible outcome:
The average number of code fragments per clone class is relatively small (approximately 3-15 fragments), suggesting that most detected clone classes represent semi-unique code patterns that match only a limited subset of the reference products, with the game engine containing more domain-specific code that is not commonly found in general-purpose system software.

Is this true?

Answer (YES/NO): YES